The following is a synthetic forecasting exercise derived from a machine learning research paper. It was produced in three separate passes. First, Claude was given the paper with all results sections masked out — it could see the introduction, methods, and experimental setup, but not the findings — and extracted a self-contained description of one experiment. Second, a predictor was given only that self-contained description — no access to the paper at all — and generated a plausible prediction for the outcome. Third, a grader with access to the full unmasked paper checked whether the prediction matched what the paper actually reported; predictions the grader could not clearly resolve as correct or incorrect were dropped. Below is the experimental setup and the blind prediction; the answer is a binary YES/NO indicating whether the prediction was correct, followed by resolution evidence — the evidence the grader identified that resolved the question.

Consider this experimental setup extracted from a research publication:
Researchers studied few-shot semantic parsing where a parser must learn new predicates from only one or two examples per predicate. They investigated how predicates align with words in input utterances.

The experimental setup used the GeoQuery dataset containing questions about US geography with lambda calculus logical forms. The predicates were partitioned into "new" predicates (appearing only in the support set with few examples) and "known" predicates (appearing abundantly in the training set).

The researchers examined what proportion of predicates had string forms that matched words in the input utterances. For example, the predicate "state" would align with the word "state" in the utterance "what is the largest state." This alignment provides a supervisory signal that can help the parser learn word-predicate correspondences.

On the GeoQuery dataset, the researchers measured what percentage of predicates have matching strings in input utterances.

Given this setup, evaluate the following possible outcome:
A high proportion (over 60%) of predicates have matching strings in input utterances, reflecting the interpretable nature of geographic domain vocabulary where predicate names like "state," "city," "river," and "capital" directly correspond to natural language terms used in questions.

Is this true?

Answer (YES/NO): NO